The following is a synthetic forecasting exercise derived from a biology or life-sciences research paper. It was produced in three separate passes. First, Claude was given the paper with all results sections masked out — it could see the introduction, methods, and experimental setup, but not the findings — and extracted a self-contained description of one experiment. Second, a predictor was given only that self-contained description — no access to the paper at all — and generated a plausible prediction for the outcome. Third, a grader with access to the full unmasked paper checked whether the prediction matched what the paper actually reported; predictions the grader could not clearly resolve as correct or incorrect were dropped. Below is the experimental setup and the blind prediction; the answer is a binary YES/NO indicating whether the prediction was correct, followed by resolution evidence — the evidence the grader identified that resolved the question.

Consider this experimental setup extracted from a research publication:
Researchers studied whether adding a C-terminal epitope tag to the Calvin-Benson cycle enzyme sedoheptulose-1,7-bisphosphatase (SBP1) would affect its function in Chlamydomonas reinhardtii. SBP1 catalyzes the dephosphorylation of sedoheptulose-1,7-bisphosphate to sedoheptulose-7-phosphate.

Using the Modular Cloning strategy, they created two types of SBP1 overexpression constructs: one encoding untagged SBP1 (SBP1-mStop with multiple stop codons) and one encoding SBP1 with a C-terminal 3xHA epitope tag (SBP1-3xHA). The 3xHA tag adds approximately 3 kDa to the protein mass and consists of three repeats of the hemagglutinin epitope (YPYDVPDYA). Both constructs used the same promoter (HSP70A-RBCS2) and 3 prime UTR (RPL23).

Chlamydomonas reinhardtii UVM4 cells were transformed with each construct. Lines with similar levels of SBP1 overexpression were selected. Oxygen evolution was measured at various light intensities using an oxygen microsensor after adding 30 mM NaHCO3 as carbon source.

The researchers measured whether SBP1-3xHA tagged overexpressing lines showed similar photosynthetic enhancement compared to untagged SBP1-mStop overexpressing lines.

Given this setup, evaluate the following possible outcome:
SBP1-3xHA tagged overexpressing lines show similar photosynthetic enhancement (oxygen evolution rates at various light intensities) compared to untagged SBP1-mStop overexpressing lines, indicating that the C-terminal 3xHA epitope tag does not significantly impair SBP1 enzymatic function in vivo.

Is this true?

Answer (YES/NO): NO